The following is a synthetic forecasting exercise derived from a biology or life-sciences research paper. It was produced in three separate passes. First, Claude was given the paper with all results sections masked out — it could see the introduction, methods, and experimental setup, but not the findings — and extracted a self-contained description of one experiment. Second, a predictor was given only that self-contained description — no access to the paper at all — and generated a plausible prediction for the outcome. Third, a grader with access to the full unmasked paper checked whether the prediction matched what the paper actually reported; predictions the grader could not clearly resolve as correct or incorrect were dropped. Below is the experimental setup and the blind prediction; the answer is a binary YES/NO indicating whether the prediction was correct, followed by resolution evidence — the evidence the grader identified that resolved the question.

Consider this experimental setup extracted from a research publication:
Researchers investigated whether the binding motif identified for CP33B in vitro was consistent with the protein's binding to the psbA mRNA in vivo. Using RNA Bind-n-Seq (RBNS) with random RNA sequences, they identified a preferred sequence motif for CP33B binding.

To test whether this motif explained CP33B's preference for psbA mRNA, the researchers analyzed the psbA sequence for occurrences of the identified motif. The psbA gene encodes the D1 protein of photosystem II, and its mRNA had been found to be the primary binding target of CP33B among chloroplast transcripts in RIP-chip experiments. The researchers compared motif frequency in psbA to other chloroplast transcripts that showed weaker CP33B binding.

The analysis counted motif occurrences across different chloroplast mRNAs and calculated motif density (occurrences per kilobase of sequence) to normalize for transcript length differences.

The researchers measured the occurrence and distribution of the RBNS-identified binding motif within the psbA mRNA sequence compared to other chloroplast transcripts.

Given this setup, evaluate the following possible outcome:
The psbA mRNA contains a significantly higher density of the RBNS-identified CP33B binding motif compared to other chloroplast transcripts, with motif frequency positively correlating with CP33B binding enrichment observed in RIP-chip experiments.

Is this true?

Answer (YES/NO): NO